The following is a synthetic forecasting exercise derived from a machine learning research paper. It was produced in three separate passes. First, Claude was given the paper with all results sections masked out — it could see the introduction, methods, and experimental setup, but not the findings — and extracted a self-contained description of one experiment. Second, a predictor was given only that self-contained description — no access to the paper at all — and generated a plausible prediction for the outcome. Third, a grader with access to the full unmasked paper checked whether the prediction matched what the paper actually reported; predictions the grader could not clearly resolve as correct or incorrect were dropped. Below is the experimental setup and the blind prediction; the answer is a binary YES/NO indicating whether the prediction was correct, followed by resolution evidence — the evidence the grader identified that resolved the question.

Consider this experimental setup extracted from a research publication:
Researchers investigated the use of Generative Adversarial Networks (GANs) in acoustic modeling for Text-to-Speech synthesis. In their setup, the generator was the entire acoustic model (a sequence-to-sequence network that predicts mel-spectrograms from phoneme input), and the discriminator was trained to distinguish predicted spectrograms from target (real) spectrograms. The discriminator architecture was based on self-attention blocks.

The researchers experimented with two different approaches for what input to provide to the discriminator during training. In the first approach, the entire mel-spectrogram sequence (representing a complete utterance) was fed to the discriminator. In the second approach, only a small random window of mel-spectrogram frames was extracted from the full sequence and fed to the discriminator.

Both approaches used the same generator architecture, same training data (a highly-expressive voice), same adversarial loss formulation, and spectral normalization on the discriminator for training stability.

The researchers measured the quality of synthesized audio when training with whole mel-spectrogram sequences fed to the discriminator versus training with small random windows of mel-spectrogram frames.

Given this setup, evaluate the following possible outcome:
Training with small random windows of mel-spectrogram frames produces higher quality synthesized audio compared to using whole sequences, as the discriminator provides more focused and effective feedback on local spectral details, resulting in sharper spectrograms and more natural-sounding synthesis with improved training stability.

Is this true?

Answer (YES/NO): YES